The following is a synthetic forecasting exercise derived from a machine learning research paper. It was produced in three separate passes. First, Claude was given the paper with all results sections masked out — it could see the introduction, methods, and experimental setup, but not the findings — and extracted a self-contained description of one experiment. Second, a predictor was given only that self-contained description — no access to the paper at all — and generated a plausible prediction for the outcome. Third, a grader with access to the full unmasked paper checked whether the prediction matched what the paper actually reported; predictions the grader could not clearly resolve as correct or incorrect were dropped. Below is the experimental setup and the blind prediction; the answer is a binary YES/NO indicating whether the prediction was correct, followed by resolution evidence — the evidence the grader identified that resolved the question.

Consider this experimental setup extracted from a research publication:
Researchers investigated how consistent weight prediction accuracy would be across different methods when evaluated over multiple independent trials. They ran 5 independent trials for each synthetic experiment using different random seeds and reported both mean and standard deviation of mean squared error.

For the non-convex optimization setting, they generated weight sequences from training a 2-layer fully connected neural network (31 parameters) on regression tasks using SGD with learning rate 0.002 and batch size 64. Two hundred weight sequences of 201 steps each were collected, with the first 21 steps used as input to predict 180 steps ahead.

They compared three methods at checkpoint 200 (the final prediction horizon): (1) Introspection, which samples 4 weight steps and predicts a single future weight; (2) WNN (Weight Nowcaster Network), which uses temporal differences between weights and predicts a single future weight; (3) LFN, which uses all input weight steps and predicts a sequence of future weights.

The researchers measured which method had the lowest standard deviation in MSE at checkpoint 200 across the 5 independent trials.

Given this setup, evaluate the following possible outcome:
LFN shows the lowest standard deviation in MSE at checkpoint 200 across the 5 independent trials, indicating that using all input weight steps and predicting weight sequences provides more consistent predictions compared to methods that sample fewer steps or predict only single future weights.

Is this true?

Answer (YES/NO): YES